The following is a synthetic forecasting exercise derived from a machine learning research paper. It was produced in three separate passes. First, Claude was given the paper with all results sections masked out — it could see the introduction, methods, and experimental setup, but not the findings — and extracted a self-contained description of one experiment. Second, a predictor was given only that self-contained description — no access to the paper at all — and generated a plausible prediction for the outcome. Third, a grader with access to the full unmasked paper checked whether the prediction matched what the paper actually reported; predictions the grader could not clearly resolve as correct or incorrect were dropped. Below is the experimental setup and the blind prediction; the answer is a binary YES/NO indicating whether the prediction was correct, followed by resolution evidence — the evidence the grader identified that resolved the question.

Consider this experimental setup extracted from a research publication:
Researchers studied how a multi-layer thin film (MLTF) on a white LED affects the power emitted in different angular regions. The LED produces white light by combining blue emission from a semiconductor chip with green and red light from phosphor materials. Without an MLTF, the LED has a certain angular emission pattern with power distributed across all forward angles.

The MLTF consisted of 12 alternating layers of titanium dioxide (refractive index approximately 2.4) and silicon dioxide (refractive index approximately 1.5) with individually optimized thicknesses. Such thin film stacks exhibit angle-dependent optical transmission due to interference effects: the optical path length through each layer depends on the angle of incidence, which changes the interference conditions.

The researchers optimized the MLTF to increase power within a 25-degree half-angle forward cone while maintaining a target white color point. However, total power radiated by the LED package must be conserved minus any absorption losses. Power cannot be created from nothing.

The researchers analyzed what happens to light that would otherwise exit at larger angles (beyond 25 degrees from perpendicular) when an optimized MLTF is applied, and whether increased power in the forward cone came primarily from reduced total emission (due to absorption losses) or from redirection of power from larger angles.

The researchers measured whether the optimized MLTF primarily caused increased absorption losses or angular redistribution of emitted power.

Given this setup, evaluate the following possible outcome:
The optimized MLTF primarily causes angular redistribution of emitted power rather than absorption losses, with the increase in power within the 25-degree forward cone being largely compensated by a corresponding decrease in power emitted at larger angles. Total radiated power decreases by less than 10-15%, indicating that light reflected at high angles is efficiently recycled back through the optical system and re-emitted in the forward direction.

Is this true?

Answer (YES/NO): YES